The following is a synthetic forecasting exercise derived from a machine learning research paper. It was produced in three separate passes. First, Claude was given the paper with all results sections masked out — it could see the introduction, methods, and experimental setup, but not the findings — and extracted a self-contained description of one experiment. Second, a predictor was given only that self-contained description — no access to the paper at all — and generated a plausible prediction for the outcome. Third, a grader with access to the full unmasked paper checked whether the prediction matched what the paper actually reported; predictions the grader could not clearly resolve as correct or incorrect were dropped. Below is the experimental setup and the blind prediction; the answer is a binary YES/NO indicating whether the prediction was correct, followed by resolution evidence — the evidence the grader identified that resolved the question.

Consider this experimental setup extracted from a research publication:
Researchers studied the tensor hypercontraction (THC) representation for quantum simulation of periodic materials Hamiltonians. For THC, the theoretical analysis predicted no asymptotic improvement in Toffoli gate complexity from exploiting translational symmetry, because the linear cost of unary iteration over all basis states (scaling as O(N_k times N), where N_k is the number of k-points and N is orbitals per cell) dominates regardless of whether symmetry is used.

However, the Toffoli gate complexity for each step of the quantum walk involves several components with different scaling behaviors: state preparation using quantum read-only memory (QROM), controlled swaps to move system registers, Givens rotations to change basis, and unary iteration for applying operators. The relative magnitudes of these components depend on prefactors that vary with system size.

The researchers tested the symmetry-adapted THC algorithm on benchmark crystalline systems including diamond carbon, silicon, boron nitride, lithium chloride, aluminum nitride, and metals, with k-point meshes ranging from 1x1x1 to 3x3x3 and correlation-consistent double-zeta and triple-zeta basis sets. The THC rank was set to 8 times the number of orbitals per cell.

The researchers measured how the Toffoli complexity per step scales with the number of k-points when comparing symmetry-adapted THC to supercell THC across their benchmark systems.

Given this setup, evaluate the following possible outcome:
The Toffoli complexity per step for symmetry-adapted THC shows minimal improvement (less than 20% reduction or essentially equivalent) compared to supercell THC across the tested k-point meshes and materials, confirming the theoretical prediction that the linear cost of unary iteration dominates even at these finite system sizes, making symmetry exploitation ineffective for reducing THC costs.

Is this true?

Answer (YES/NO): NO